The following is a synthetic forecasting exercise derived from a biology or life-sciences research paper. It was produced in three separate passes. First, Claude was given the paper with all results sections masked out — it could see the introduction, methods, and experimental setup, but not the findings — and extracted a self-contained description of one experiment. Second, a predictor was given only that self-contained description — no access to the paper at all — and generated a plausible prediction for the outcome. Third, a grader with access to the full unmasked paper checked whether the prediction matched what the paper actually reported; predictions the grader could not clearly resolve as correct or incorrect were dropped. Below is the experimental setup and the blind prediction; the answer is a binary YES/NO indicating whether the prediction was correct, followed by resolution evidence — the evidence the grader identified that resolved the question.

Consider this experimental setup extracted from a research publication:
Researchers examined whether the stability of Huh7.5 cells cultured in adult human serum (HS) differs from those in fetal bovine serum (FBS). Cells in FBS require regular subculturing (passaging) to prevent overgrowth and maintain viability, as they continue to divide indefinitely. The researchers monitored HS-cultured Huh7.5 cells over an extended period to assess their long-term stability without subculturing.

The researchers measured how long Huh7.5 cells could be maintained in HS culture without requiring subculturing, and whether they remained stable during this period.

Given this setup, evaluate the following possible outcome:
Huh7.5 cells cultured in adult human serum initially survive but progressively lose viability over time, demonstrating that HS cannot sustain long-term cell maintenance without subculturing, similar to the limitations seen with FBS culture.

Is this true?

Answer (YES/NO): NO